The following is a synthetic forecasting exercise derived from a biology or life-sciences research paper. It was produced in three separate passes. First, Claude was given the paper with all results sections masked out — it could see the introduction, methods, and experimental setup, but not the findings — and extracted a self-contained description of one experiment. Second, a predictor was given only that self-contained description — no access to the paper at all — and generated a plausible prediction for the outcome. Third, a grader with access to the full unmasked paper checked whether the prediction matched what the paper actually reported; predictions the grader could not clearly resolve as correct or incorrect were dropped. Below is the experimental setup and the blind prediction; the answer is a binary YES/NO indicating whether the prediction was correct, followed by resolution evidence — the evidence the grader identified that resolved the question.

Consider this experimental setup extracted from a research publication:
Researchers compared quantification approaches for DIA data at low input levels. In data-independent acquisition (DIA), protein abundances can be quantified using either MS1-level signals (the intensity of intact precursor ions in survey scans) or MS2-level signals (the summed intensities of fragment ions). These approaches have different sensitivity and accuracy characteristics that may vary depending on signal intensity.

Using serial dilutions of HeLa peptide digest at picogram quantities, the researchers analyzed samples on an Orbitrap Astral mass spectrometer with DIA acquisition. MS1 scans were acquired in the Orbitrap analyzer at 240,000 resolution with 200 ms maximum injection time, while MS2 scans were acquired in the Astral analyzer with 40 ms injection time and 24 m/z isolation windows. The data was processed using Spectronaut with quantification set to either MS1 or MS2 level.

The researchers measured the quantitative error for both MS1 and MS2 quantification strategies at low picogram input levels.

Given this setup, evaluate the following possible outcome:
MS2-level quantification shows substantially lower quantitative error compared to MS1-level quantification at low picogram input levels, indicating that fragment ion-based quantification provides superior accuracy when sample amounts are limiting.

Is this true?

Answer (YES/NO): NO